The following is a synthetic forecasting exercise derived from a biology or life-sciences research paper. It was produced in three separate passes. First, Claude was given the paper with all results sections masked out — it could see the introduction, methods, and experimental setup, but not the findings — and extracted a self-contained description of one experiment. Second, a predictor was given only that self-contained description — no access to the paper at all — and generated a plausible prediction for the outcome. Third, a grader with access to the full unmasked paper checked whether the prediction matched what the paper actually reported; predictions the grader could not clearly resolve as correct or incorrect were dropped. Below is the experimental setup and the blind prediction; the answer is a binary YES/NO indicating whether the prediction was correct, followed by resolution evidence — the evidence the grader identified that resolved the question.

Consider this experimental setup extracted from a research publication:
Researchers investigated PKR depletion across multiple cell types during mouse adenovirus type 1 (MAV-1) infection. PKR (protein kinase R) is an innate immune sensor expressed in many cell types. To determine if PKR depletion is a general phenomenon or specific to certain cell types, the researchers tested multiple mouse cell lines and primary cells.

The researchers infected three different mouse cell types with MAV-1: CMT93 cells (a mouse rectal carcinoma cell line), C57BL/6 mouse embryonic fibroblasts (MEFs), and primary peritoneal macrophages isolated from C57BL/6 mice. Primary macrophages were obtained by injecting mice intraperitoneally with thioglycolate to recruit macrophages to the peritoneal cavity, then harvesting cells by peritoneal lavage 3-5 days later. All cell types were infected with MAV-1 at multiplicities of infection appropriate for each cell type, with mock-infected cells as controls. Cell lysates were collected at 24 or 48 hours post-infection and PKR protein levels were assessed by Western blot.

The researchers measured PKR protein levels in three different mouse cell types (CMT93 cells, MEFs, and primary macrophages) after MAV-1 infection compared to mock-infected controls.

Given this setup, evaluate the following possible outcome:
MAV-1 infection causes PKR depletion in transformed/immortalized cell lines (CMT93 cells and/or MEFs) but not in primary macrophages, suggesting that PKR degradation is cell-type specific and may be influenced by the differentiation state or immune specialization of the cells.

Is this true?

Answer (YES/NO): NO